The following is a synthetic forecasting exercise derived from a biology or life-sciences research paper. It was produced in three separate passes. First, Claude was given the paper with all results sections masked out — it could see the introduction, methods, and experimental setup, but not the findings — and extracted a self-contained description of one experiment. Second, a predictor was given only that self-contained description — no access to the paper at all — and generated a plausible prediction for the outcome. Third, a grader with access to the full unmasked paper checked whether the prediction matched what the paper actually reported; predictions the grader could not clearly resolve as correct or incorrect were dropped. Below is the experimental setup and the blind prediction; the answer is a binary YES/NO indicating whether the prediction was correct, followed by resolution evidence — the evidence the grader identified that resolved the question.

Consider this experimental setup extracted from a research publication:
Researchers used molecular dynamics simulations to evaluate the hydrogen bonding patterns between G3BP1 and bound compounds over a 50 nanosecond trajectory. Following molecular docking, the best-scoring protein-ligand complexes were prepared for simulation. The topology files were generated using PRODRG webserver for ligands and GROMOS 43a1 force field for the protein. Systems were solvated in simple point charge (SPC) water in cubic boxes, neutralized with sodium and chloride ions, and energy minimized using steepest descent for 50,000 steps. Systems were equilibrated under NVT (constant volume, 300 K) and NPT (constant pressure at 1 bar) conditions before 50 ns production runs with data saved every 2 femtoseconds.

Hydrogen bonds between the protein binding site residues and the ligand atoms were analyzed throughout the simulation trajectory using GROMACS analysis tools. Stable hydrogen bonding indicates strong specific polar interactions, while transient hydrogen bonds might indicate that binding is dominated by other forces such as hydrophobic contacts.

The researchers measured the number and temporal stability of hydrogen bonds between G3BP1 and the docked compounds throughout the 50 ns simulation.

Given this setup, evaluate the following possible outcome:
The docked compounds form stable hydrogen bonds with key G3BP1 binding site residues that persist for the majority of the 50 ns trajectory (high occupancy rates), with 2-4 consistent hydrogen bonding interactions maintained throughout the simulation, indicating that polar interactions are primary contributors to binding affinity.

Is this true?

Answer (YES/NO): NO